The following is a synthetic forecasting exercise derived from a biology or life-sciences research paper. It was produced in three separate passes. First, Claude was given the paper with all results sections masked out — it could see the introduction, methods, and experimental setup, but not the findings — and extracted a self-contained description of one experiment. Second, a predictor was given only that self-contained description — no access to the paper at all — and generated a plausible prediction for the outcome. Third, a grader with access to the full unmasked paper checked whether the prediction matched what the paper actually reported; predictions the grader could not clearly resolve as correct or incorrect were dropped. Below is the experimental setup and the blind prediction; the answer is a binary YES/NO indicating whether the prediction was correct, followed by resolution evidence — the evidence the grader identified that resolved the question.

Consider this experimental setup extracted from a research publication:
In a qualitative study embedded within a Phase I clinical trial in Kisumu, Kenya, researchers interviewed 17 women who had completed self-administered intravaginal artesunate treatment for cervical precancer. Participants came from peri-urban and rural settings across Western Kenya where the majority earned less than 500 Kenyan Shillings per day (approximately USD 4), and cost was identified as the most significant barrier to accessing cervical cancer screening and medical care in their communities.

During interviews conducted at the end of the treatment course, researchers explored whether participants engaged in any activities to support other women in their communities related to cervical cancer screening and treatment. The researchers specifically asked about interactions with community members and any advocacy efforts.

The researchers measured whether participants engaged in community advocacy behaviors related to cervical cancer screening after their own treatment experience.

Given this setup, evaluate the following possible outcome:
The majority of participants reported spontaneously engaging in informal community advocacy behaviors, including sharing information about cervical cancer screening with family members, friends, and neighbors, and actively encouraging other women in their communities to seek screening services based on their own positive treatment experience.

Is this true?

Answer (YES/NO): YES